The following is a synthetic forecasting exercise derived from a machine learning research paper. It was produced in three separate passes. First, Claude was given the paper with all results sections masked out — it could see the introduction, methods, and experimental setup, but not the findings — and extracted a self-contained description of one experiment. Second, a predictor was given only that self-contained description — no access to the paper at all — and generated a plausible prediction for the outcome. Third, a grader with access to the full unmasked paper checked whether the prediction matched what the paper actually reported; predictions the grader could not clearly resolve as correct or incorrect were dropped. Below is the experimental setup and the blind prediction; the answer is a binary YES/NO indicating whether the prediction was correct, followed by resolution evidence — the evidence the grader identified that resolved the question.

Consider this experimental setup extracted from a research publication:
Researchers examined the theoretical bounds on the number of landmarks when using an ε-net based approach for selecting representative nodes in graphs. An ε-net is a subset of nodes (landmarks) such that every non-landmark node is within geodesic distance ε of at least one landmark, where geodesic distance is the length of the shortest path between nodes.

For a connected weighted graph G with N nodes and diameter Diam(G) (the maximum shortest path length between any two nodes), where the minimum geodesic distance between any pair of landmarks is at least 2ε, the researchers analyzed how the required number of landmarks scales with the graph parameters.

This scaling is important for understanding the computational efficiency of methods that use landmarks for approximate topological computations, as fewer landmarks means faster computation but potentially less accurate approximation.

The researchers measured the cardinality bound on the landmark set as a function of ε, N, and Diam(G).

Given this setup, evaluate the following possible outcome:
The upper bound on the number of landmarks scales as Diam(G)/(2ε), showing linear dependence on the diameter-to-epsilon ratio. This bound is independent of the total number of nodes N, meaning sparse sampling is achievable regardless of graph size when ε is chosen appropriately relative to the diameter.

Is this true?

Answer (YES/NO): NO